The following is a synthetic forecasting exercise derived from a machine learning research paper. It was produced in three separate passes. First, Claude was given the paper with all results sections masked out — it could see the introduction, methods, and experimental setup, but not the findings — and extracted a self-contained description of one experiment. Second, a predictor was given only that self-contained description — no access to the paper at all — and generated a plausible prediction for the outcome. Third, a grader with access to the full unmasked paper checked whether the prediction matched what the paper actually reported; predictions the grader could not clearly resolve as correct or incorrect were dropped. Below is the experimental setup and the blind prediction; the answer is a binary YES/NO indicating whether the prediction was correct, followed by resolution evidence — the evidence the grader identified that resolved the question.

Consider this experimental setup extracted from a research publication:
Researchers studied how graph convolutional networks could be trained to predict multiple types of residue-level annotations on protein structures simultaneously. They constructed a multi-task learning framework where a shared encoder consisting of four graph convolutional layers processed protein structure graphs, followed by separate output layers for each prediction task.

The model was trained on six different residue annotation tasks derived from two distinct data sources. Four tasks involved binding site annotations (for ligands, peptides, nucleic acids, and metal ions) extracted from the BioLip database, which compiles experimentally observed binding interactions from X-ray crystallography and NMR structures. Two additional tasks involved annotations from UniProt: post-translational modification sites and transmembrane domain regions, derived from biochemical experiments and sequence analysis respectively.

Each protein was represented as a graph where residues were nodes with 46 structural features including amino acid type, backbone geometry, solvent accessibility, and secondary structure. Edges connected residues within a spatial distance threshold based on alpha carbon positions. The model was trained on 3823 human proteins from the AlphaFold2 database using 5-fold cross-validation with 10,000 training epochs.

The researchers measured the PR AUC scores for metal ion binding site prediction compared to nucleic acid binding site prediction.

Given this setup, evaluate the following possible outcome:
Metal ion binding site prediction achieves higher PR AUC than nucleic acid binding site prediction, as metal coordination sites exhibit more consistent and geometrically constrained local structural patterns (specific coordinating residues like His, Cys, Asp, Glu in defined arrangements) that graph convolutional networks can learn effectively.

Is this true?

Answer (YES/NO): YES